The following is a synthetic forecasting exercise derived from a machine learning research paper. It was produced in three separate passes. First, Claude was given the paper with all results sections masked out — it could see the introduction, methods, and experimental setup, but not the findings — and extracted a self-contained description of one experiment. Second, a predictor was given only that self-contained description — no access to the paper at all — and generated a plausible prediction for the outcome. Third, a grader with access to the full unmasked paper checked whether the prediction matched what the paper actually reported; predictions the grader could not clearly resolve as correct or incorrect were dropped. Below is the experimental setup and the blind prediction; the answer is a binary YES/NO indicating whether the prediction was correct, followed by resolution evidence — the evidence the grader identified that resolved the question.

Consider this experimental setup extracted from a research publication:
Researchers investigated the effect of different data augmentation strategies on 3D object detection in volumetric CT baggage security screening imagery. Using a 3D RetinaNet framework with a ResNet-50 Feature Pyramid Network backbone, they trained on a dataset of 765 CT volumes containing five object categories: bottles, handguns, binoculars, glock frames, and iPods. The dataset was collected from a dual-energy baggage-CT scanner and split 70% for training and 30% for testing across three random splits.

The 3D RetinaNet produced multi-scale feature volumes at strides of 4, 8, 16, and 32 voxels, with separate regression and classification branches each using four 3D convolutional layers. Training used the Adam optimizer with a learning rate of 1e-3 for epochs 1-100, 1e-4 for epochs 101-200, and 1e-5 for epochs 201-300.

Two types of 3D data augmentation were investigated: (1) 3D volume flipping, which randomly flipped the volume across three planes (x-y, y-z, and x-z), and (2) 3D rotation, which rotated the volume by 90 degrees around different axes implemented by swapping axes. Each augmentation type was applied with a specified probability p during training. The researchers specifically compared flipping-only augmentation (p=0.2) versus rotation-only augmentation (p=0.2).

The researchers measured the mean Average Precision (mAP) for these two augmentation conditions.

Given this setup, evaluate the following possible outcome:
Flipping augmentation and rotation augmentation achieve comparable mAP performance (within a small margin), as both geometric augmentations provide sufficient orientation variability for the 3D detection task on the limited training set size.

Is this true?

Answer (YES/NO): NO